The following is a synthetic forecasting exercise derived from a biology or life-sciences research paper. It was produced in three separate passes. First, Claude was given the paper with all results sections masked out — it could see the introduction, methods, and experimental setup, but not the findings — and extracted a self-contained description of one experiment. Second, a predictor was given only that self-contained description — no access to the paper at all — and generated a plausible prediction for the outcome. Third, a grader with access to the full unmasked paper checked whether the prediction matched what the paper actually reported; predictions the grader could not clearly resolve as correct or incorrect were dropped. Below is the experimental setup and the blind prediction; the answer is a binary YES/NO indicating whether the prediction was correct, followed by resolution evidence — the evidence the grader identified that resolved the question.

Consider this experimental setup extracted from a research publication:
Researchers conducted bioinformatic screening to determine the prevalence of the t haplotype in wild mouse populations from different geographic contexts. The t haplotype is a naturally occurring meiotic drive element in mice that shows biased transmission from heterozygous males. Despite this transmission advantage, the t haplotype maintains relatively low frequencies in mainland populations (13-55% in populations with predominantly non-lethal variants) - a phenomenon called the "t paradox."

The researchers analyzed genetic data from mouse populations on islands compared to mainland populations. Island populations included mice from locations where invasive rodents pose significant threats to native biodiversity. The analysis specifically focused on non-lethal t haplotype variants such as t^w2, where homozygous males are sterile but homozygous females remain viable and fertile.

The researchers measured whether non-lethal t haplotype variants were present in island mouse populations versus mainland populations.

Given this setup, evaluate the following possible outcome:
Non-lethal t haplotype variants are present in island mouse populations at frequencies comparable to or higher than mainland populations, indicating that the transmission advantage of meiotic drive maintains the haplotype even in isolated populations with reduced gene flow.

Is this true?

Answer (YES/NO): NO